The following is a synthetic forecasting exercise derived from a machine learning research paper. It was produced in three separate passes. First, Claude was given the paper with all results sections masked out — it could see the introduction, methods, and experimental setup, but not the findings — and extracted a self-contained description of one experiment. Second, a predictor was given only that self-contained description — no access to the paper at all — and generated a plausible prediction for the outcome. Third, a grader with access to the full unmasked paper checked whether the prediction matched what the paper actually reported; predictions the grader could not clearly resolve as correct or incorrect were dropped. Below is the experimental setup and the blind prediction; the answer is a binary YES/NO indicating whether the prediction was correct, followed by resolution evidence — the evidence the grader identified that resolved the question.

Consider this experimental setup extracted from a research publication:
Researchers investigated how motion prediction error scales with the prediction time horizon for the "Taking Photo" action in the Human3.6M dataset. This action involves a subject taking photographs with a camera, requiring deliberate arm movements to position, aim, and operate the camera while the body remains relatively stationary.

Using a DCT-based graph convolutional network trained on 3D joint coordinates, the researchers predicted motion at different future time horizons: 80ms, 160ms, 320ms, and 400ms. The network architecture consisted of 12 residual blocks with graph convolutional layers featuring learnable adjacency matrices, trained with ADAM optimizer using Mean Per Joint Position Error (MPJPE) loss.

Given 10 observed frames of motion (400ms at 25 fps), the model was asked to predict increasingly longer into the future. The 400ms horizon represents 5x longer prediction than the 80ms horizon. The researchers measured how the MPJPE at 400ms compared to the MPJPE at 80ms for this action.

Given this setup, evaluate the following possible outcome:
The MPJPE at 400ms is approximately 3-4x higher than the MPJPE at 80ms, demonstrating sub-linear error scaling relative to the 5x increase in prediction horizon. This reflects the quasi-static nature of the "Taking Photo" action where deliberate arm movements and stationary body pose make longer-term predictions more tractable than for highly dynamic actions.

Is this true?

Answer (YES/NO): NO